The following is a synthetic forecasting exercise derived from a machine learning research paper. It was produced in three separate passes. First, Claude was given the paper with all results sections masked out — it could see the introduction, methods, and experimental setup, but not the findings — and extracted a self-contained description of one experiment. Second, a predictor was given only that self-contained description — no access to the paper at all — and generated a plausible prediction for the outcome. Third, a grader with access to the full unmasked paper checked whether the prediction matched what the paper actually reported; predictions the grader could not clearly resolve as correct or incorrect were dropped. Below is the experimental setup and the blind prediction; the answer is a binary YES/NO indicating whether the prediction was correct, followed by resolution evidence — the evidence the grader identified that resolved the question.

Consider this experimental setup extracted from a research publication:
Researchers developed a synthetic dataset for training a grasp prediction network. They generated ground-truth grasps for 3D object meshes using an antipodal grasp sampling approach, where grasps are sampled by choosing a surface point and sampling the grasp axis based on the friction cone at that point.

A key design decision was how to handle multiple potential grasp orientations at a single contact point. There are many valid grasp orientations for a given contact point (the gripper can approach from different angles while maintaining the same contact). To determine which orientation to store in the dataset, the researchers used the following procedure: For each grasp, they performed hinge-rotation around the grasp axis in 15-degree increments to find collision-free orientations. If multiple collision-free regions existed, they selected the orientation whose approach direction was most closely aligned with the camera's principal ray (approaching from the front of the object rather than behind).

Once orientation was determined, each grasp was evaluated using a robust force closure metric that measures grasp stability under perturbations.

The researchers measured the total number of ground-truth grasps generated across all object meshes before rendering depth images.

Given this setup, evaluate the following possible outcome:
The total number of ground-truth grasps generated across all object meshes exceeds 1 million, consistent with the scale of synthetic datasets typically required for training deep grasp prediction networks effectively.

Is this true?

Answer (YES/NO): NO